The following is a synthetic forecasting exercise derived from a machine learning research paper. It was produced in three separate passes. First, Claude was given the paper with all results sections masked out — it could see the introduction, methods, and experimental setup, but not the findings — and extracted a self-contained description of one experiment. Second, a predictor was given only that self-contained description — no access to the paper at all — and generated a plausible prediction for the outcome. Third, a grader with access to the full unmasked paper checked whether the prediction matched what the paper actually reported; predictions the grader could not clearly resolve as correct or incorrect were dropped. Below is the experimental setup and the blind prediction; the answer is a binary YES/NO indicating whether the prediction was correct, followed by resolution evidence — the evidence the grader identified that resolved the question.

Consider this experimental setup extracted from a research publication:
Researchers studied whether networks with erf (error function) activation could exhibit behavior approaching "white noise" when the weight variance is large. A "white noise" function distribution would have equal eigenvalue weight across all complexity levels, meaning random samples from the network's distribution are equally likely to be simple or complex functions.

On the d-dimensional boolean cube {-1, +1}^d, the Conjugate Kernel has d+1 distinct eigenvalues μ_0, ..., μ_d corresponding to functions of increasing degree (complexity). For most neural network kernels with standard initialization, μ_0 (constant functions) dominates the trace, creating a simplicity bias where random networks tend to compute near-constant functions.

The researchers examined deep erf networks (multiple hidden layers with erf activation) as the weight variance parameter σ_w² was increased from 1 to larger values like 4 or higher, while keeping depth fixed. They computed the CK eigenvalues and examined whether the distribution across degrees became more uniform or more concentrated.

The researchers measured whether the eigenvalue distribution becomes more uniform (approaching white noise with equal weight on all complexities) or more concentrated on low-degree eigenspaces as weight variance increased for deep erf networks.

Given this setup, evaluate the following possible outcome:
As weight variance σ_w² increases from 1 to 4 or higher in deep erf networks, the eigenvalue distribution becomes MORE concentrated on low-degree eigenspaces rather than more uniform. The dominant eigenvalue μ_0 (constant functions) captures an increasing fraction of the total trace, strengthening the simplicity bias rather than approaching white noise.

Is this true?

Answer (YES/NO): NO